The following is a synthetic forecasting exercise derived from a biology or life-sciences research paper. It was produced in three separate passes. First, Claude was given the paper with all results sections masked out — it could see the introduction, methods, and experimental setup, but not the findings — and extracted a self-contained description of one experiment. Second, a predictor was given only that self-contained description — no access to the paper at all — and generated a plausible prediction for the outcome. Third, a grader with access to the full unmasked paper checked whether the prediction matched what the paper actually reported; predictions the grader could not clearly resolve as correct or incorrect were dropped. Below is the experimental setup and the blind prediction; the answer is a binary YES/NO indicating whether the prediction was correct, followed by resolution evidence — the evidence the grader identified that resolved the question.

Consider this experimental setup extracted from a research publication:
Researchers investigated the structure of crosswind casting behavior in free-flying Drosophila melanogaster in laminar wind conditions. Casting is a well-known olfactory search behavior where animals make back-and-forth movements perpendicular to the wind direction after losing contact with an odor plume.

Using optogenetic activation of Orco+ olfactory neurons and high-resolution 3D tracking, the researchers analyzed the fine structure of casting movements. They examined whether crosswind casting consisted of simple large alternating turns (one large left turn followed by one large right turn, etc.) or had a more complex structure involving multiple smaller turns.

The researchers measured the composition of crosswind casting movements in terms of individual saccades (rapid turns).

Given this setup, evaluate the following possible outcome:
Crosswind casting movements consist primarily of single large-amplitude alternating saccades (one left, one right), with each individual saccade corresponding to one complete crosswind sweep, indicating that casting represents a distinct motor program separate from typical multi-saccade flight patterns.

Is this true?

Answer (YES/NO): NO